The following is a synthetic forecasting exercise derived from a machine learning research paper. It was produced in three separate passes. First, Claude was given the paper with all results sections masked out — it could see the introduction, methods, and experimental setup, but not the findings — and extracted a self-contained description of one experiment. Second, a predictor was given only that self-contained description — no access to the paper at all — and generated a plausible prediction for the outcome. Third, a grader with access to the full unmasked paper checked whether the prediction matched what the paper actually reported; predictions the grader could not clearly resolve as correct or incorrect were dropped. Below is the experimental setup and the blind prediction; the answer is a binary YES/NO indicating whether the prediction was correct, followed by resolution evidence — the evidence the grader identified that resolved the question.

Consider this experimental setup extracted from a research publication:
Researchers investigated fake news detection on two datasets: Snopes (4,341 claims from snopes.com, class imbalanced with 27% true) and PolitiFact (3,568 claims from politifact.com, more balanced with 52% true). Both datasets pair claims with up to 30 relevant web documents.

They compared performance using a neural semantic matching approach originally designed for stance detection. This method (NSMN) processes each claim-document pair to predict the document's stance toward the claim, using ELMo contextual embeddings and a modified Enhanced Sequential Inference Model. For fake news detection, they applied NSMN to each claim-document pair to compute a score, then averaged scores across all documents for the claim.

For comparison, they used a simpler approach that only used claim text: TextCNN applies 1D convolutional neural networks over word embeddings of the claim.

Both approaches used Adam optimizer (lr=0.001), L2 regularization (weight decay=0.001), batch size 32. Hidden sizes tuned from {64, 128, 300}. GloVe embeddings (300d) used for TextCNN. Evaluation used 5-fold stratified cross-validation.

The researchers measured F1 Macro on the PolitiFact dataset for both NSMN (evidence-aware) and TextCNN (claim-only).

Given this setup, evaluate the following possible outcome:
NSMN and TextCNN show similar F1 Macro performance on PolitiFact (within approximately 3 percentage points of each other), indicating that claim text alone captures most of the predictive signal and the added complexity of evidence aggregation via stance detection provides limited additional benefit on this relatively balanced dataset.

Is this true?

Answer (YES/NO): YES